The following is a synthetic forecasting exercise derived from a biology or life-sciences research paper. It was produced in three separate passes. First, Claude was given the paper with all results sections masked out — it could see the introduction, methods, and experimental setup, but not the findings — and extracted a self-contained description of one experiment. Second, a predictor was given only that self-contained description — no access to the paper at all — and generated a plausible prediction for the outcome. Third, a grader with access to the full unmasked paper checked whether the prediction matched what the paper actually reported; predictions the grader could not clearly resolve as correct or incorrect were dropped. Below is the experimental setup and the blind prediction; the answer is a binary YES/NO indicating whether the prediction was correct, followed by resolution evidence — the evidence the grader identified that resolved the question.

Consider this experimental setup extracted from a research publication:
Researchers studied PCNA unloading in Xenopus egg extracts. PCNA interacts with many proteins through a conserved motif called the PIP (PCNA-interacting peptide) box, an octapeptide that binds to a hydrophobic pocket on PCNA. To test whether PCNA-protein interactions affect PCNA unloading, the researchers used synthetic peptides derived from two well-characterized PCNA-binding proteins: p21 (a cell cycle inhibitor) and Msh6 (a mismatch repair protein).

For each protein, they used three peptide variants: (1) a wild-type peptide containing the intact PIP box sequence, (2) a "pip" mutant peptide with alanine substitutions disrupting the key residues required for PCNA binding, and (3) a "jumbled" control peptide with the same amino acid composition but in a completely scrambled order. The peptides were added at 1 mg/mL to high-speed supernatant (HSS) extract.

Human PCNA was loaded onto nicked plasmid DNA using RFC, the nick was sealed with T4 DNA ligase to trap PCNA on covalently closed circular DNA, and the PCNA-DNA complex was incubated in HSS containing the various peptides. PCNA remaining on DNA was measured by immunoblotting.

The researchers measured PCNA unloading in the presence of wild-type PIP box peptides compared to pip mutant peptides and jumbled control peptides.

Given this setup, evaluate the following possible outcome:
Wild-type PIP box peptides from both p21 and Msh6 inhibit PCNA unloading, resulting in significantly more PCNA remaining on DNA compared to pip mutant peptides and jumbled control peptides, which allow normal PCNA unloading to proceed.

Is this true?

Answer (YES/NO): YES